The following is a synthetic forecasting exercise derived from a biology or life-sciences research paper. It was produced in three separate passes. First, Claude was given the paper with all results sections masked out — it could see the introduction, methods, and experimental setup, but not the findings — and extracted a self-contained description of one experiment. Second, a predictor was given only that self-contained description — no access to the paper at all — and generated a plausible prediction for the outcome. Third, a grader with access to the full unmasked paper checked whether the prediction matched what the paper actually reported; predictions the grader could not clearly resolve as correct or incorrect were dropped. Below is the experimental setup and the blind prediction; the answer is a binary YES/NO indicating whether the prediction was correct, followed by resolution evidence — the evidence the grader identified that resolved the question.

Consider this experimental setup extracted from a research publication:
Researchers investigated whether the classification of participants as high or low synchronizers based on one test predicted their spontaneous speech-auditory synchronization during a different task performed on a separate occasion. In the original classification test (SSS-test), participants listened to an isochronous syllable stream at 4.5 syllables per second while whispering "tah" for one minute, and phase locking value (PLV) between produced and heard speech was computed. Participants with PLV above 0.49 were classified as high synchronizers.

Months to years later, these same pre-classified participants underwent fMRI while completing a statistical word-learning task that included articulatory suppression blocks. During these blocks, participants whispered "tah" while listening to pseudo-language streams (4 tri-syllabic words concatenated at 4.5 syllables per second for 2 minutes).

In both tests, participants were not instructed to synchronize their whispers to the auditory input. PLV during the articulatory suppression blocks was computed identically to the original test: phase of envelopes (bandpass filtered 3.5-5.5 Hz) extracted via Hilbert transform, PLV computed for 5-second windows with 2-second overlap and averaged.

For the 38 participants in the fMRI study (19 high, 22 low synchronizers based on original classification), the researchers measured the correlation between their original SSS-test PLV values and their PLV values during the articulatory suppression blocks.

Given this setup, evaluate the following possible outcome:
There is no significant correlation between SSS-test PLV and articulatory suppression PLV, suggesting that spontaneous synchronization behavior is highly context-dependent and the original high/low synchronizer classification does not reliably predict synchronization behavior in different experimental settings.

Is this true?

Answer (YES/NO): NO